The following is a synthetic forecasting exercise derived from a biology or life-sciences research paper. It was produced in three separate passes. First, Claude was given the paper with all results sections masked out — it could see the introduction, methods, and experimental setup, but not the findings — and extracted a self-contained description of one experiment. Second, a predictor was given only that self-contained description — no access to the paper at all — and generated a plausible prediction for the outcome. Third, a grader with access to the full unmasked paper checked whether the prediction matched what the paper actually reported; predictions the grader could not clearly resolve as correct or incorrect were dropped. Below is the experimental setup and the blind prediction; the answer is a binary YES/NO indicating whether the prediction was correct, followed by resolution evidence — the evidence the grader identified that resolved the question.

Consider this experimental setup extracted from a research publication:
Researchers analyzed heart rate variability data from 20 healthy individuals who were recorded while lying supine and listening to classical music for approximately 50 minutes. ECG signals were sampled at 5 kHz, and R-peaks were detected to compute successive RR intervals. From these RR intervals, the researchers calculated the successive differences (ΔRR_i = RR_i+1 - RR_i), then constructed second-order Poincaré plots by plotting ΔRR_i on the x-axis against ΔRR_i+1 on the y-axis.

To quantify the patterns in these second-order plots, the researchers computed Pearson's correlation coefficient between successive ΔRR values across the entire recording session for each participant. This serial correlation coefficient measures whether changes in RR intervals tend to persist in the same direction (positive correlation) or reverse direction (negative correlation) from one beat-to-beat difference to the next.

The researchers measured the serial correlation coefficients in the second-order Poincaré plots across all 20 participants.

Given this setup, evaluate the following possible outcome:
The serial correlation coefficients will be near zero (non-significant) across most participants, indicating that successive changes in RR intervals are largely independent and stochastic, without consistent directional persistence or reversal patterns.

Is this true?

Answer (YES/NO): NO